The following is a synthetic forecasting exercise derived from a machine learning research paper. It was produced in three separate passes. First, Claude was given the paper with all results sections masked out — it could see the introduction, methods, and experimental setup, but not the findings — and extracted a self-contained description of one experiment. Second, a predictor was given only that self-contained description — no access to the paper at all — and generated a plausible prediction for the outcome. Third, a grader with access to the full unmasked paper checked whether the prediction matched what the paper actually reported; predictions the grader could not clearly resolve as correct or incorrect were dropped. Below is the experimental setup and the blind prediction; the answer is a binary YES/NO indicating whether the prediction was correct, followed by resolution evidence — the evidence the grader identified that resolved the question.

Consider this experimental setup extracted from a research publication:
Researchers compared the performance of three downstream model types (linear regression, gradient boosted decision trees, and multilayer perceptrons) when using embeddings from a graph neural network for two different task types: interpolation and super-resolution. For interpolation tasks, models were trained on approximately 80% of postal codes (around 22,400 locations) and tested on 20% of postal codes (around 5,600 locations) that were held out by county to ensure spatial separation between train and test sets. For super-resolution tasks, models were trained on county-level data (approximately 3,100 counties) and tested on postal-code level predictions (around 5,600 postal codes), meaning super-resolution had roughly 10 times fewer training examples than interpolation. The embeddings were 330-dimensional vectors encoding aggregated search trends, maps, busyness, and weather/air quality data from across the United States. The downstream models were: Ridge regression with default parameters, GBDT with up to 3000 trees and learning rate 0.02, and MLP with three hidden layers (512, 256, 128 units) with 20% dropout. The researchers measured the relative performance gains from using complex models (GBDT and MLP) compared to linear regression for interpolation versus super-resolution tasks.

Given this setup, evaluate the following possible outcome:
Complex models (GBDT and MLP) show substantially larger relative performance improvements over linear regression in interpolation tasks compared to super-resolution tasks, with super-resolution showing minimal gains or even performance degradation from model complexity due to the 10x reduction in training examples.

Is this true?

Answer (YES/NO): YES